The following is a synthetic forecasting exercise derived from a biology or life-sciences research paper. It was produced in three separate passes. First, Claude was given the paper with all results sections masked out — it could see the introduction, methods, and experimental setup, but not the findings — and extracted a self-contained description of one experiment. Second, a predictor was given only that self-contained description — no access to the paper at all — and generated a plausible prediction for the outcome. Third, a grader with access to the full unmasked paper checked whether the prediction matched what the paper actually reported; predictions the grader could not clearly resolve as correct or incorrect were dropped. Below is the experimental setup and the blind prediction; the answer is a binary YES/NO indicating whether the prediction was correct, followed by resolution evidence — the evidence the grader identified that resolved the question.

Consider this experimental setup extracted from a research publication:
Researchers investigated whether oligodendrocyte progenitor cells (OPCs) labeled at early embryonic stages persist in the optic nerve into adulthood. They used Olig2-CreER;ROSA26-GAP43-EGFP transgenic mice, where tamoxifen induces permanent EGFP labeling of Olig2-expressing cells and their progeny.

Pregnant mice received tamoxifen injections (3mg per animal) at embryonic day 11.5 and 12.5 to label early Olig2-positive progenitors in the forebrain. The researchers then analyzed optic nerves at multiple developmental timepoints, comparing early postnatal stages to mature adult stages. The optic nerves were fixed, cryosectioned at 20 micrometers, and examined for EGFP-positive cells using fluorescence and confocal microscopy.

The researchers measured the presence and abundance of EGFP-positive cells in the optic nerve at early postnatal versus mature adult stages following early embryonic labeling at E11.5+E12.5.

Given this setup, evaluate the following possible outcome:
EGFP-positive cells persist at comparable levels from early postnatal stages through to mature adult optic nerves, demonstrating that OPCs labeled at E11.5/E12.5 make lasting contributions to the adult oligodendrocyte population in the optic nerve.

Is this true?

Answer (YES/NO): NO